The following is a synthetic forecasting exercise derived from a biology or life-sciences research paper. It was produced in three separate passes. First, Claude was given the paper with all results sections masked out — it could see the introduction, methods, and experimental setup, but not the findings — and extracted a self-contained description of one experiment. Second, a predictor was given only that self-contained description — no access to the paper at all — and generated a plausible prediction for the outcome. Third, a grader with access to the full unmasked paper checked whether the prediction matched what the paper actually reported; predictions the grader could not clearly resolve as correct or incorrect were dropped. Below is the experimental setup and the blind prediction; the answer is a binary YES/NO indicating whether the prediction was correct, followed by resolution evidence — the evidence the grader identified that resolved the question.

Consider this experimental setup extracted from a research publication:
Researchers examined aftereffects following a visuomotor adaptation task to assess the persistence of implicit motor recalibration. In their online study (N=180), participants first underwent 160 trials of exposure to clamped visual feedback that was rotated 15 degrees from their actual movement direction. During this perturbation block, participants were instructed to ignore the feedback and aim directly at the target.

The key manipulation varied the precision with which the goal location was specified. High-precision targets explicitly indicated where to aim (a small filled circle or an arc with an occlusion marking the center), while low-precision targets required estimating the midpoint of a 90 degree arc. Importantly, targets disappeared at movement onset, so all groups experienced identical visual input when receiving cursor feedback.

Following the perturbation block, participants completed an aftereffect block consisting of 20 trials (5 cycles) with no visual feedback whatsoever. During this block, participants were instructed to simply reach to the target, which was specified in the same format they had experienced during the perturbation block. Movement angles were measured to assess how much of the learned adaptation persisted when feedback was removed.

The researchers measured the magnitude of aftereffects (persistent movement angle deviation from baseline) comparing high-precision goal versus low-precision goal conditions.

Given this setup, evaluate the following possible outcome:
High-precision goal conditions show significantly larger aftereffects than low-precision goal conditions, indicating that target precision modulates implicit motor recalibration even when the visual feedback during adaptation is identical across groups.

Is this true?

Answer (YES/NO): YES